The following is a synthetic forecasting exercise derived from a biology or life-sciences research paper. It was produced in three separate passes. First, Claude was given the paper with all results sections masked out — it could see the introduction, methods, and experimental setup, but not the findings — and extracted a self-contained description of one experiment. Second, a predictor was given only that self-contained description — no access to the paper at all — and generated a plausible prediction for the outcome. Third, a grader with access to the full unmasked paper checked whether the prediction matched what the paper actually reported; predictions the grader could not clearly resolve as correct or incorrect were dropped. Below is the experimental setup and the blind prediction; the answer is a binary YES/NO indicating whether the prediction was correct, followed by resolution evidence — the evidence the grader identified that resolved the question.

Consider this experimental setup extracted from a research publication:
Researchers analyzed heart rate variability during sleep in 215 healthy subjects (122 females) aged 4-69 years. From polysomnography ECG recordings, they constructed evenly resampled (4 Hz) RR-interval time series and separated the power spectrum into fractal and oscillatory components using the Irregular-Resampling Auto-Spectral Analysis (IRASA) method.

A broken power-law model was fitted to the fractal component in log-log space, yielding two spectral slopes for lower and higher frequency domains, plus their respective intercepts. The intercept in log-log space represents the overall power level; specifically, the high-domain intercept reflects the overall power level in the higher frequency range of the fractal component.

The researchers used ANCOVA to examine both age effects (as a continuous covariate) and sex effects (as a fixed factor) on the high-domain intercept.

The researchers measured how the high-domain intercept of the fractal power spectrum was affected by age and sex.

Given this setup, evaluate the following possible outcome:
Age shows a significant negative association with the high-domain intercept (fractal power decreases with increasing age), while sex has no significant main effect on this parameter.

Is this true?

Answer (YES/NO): NO